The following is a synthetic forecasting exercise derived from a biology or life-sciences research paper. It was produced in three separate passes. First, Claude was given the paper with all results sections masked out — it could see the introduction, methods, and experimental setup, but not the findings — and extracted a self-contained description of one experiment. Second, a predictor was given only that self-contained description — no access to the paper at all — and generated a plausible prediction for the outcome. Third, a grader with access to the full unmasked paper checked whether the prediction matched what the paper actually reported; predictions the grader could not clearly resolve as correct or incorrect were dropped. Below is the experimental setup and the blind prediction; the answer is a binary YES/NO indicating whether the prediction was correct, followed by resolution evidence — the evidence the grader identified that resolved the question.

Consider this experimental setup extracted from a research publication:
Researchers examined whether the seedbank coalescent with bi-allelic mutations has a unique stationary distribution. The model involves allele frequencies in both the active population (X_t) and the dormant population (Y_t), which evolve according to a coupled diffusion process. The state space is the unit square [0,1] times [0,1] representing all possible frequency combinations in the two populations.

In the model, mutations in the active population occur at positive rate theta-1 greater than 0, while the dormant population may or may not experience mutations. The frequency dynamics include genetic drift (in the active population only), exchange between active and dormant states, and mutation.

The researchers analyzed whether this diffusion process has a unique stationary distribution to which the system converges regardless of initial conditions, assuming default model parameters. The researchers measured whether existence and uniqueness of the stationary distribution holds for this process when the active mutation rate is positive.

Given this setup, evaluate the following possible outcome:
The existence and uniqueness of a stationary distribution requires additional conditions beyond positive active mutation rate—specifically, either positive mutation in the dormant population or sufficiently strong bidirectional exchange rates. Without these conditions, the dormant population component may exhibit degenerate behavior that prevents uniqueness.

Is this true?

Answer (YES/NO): NO